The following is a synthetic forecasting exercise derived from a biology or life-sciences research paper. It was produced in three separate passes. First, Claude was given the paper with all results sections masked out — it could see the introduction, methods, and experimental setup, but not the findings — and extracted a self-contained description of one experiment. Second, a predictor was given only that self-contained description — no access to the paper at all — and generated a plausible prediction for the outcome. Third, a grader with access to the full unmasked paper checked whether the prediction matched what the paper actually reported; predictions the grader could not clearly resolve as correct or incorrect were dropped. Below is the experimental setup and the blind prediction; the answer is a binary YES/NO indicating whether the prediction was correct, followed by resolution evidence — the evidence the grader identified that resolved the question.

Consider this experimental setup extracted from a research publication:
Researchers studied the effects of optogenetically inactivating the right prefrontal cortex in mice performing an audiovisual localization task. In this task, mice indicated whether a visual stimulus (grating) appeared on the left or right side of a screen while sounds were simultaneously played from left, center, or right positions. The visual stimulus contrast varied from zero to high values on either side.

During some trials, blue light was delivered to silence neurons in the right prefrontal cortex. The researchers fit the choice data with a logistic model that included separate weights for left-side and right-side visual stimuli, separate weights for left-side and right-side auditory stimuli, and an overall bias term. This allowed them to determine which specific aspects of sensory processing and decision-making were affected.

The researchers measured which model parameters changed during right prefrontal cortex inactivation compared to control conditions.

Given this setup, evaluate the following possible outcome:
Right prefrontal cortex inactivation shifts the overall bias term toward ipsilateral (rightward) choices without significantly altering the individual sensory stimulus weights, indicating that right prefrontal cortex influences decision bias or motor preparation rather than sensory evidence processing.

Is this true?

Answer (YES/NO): NO